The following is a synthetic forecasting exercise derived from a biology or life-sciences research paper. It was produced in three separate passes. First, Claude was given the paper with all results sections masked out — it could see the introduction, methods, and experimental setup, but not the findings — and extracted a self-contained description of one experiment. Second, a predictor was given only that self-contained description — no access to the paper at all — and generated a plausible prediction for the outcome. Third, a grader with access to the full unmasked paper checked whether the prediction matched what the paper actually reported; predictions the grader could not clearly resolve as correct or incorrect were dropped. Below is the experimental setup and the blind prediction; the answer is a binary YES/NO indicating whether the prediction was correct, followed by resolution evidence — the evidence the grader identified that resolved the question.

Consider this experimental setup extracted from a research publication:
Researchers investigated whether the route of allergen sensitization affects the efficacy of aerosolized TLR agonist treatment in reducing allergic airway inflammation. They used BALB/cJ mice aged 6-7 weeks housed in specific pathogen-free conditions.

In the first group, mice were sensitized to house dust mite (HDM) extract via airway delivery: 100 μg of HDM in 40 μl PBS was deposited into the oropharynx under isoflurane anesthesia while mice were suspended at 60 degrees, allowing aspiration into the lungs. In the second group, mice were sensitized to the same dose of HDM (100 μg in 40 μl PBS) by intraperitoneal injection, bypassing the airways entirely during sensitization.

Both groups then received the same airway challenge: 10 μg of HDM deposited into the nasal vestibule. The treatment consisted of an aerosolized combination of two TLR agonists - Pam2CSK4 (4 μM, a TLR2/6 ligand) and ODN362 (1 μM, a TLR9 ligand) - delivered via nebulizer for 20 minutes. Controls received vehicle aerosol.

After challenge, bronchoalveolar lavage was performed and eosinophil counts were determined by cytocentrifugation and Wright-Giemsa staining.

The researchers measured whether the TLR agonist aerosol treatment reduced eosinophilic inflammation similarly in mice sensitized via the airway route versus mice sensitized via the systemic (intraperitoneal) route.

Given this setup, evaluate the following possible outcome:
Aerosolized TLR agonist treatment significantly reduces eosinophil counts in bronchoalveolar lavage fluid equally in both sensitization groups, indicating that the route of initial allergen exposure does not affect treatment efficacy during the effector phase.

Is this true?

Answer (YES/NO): NO